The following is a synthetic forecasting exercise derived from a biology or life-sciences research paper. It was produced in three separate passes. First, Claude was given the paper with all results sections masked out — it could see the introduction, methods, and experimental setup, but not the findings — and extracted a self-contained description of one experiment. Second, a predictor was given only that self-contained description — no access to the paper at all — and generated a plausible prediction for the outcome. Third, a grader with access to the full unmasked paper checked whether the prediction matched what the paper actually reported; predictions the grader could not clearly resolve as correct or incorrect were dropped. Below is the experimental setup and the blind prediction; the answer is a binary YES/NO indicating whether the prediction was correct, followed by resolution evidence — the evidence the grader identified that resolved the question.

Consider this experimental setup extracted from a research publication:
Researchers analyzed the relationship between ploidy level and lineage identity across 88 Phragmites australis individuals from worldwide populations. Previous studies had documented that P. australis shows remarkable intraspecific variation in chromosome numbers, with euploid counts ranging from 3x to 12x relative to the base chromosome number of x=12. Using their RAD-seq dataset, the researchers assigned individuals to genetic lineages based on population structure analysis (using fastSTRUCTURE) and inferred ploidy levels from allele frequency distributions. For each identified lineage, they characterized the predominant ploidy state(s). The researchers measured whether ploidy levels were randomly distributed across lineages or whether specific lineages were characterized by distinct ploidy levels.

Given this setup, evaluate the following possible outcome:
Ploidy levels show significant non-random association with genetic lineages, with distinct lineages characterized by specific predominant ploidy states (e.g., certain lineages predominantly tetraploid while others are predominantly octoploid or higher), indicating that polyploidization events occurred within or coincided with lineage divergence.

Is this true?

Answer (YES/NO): YES